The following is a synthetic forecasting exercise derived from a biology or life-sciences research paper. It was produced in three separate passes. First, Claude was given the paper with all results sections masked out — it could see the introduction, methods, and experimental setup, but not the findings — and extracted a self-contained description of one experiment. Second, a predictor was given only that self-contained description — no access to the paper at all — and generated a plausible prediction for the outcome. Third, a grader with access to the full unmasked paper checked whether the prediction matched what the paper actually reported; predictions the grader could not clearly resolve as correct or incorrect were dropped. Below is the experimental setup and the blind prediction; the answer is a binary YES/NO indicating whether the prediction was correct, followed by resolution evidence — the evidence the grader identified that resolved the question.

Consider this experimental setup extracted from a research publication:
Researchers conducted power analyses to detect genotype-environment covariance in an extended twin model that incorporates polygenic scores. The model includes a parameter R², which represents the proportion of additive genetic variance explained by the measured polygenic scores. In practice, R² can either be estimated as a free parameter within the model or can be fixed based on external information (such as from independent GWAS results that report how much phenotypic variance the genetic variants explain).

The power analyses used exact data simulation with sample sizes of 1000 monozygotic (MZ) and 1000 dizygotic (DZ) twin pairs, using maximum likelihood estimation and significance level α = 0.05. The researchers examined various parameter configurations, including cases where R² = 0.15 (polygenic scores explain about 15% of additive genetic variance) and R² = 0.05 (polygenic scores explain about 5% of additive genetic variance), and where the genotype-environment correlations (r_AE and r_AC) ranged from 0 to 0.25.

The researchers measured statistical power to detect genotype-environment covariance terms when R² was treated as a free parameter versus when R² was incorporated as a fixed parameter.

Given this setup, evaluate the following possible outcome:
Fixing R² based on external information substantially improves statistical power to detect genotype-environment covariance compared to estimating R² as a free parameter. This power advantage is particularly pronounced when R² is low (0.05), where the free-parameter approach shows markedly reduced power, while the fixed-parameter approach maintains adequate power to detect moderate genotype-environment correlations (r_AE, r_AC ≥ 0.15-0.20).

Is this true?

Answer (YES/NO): NO